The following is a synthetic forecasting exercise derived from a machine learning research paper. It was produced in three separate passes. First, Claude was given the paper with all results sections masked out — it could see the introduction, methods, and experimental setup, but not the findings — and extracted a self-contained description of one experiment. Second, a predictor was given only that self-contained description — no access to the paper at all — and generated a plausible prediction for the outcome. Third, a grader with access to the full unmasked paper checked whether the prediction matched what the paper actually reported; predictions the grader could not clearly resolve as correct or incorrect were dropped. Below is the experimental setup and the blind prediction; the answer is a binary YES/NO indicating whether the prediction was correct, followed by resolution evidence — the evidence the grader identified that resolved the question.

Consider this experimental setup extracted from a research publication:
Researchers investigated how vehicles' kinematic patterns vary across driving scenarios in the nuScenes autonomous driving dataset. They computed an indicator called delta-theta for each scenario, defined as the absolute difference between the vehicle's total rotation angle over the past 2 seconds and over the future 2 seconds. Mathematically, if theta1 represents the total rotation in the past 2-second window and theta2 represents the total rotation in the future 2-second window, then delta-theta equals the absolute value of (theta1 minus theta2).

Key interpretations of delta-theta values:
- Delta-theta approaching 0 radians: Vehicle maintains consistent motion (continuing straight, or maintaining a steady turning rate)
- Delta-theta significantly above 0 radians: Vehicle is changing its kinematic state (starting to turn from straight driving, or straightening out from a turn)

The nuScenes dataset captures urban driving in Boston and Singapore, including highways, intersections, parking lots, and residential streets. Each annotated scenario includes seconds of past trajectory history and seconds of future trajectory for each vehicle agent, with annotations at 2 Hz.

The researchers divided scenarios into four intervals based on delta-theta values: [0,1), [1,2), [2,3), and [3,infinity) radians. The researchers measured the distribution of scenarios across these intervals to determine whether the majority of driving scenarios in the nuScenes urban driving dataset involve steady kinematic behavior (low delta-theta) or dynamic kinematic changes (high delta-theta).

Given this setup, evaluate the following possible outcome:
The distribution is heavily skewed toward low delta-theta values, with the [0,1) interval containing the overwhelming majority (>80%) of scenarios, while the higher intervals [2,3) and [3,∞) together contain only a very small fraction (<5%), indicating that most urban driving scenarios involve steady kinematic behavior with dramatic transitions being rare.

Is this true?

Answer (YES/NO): NO